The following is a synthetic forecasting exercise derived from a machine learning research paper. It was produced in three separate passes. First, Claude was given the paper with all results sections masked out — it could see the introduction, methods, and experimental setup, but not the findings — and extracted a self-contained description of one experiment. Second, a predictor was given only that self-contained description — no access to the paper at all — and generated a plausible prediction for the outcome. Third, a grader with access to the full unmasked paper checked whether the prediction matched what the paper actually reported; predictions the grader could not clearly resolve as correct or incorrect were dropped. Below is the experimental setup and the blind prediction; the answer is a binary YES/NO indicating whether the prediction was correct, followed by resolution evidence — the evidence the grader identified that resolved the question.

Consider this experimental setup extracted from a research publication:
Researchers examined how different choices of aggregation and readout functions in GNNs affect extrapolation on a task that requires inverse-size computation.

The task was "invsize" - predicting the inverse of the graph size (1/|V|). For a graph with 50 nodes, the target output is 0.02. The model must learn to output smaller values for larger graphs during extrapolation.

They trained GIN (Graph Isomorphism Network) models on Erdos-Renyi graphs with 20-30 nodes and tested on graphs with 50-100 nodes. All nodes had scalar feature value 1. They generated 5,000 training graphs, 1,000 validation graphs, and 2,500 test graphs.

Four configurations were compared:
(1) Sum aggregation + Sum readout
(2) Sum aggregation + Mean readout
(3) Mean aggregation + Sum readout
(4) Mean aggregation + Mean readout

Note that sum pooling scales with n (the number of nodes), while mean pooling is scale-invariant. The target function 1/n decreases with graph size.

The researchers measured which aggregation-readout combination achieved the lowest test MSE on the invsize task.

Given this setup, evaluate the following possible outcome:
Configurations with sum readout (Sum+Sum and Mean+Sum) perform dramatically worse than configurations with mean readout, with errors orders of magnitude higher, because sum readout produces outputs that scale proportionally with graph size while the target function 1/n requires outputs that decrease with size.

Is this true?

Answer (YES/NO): NO